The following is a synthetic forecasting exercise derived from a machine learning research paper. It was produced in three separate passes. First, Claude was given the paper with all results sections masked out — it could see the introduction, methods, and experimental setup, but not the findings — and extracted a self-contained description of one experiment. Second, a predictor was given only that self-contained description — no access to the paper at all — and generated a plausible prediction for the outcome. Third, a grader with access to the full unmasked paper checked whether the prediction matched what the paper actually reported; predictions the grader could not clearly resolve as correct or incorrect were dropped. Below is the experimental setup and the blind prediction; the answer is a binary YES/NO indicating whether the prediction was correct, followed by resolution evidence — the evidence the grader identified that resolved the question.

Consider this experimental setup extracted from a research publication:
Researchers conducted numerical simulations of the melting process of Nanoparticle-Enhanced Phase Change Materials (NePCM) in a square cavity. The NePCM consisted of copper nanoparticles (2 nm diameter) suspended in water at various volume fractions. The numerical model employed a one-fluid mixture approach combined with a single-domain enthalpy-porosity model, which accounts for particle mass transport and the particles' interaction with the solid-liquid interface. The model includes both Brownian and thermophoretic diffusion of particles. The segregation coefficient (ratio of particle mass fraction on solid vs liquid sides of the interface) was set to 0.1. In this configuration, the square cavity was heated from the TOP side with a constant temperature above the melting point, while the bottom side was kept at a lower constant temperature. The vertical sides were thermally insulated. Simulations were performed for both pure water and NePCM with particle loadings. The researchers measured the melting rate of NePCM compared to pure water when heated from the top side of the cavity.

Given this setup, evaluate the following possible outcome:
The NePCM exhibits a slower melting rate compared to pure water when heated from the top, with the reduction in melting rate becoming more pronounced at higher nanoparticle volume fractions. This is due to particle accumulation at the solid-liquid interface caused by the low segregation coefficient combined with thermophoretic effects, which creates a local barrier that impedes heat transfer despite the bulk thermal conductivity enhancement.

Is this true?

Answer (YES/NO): NO